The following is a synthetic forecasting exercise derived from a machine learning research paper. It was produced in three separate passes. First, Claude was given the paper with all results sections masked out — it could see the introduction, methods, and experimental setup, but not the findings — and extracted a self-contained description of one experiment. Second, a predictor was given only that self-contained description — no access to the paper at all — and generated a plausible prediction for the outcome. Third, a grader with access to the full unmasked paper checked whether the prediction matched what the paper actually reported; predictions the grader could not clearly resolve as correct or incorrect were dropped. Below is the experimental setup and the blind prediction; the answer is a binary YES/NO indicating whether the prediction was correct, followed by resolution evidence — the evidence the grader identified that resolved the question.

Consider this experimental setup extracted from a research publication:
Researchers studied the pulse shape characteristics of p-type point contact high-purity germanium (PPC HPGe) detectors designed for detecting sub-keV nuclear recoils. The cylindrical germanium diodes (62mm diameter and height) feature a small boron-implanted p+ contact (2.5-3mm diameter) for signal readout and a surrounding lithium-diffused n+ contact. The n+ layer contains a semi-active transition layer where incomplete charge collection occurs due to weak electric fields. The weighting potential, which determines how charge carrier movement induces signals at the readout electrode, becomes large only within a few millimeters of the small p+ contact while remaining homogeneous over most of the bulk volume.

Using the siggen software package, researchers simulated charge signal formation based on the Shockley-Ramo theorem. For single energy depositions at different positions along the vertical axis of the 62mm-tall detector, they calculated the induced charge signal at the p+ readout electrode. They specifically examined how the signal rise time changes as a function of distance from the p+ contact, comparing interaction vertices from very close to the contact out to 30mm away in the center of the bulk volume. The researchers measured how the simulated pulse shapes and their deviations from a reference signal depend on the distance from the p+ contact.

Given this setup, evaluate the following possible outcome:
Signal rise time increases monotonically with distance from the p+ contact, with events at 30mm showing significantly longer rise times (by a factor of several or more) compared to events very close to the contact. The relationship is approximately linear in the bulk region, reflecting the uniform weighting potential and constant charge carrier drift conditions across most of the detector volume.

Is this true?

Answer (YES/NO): NO